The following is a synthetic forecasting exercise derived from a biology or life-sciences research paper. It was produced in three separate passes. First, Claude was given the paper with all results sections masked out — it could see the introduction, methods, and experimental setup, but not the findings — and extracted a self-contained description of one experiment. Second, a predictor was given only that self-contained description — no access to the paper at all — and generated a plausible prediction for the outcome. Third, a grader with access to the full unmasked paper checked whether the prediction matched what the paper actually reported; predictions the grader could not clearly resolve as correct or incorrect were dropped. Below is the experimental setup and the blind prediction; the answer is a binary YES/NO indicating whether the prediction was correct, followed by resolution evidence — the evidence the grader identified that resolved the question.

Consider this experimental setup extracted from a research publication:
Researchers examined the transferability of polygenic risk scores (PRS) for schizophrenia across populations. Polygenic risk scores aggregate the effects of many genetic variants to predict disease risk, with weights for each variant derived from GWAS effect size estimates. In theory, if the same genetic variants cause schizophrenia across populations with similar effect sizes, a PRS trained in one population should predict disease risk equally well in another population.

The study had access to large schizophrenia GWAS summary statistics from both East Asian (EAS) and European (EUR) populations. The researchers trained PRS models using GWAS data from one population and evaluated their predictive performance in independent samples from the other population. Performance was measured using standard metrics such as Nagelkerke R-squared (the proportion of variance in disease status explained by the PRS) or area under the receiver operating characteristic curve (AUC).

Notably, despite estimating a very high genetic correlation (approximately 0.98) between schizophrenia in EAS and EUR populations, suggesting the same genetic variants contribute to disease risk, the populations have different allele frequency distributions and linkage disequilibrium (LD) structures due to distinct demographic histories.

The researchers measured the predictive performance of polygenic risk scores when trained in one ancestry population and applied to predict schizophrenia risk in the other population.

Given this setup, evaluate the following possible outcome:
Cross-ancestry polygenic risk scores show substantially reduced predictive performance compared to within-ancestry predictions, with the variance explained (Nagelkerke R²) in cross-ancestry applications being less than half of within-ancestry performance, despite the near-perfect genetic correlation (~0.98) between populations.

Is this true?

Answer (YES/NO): NO